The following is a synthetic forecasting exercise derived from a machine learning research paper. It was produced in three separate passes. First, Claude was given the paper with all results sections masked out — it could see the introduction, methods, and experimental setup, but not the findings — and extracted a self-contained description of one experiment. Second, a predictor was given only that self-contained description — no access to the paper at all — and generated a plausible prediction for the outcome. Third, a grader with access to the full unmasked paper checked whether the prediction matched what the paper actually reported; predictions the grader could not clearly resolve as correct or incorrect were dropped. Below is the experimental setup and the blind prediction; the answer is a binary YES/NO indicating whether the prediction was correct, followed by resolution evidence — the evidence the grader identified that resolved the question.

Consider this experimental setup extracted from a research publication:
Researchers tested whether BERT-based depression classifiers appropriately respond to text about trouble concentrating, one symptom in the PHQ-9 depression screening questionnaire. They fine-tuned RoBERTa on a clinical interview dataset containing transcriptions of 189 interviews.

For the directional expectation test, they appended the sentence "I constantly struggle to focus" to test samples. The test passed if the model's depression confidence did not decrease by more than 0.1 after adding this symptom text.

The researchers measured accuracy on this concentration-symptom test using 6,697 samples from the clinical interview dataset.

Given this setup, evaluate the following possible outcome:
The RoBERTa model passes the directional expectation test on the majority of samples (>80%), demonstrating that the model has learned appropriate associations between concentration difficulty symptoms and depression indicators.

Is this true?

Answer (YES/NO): NO